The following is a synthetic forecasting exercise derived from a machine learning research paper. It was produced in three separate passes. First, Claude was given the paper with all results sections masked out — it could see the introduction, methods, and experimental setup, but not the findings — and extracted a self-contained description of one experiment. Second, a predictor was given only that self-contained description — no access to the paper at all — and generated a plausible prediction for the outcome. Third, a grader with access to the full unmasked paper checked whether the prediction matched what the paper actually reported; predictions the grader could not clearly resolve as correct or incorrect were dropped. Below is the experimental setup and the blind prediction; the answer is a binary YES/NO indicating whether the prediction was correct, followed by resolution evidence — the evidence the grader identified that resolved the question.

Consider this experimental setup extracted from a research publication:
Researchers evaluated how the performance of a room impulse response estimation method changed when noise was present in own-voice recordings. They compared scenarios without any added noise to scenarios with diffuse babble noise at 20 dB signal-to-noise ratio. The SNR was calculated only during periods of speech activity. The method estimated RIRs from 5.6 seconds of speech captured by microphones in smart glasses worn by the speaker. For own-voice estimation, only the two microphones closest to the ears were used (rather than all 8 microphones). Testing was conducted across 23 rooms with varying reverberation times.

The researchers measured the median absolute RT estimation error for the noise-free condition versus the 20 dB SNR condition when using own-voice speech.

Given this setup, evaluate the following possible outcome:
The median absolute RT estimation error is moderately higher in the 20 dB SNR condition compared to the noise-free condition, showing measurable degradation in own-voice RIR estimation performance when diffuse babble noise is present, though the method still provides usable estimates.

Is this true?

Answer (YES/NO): NO